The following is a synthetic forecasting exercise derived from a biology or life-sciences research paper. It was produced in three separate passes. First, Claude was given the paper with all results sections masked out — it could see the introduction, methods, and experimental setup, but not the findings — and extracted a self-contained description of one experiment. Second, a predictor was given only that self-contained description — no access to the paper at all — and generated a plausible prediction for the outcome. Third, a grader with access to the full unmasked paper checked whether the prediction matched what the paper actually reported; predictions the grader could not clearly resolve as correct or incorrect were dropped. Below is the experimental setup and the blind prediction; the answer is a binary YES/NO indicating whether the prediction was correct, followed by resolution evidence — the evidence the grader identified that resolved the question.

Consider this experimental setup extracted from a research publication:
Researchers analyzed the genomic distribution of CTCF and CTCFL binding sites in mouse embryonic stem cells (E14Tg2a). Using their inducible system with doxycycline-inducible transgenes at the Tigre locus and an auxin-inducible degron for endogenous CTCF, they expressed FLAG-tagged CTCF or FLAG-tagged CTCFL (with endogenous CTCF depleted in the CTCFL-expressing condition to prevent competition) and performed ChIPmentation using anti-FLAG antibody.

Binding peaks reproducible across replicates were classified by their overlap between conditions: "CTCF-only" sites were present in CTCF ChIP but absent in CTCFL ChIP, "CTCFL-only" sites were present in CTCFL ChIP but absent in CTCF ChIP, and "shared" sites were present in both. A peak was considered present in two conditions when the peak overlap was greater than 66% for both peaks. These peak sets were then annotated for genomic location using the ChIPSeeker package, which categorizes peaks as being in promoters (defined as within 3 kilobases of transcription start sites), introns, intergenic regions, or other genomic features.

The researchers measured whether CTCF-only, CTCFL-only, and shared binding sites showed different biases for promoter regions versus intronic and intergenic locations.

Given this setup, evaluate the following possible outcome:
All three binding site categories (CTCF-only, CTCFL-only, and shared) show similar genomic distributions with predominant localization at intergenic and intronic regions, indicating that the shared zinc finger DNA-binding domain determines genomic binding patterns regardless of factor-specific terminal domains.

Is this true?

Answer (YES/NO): NO